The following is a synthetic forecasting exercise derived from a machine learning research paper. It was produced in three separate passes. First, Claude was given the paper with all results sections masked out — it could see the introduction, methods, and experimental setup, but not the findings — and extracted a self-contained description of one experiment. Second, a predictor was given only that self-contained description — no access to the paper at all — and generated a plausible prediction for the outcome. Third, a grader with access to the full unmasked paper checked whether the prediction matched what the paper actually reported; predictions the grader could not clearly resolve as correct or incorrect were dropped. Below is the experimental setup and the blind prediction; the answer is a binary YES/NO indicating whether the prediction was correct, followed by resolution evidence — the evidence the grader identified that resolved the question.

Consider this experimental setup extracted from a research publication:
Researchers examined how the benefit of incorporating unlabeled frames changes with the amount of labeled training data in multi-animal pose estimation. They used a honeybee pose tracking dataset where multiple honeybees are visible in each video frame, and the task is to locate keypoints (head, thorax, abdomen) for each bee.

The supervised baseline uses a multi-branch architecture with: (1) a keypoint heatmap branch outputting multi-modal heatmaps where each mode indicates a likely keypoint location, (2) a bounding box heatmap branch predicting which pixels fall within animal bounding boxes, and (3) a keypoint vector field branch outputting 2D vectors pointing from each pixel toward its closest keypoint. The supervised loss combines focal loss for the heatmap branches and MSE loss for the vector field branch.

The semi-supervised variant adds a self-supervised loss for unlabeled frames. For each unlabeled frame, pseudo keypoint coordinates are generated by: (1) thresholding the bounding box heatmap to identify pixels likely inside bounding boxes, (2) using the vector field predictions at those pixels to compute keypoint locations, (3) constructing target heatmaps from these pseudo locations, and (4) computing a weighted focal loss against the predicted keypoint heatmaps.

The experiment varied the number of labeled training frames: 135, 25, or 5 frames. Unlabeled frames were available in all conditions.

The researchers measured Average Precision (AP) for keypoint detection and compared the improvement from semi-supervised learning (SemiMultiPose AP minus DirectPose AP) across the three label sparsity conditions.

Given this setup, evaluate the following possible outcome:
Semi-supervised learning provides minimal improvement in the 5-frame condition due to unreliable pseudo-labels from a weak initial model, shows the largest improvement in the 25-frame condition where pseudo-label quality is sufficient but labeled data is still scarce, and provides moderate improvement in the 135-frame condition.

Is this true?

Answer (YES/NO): NO